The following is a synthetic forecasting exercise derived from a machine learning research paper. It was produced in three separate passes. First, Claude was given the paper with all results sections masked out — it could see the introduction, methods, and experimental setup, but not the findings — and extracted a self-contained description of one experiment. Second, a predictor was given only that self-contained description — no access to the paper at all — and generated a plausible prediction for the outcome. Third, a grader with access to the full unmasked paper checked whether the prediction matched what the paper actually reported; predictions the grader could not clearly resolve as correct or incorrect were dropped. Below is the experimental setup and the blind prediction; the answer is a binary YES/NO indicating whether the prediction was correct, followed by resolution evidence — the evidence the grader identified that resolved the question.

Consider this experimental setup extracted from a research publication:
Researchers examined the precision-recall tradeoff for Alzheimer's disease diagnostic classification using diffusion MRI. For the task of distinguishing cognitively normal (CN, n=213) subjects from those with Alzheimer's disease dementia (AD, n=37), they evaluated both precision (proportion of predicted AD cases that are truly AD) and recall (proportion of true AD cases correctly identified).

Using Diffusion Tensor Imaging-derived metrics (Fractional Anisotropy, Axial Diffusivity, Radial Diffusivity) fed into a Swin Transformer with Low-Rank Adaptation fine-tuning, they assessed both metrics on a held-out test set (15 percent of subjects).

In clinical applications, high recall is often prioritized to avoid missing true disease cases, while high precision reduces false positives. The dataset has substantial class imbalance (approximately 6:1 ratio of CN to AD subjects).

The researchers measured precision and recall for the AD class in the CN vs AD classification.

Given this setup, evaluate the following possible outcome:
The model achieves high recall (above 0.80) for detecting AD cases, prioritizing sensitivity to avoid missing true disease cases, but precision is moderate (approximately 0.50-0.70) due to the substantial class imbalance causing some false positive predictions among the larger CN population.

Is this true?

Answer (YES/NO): NO